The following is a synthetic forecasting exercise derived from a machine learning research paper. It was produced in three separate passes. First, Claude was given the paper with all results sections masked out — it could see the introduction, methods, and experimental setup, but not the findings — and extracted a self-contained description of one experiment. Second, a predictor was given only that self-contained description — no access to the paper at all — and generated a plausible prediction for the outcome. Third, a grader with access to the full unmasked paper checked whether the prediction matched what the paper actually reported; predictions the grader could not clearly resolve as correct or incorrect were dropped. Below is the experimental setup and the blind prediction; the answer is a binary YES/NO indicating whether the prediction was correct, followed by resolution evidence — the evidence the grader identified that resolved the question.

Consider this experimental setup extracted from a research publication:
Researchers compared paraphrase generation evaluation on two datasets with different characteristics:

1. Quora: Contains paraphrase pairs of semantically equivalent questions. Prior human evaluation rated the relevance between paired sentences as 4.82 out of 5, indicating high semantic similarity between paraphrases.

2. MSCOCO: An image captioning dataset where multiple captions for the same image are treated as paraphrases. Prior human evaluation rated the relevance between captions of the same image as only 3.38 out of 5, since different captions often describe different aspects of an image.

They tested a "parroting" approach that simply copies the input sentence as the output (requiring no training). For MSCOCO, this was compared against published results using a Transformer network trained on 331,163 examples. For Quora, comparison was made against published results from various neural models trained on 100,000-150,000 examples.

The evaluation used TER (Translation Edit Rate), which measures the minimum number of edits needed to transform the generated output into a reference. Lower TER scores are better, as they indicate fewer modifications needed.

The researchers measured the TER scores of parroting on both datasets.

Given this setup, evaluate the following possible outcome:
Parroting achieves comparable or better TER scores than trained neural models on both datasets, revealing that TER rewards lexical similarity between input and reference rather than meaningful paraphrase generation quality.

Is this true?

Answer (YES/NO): NO